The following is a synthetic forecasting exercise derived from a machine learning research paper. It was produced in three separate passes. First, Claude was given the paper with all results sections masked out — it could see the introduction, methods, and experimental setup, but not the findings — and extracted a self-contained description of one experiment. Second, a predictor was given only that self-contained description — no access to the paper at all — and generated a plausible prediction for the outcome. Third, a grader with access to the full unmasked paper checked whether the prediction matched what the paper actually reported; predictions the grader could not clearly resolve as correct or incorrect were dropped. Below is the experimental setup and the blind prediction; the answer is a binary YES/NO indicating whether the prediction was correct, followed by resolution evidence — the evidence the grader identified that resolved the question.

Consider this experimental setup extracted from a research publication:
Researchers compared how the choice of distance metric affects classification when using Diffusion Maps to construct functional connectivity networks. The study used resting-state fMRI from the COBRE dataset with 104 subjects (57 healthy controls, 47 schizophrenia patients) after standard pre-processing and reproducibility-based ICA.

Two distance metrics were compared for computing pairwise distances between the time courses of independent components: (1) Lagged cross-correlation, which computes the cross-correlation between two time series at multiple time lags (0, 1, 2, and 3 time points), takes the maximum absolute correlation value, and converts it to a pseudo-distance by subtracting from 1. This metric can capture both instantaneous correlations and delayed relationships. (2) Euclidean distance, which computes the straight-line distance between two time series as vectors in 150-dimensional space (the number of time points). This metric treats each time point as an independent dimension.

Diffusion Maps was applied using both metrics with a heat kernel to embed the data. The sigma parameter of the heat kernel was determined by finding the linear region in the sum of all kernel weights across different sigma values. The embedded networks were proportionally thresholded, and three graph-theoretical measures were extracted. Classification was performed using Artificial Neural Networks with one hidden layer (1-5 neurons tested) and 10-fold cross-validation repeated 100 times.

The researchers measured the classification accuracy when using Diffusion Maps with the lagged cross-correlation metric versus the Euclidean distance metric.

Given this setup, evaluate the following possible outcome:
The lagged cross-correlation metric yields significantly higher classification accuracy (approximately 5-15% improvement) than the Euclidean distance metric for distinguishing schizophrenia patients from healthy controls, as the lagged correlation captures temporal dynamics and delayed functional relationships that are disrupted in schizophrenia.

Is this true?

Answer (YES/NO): YES